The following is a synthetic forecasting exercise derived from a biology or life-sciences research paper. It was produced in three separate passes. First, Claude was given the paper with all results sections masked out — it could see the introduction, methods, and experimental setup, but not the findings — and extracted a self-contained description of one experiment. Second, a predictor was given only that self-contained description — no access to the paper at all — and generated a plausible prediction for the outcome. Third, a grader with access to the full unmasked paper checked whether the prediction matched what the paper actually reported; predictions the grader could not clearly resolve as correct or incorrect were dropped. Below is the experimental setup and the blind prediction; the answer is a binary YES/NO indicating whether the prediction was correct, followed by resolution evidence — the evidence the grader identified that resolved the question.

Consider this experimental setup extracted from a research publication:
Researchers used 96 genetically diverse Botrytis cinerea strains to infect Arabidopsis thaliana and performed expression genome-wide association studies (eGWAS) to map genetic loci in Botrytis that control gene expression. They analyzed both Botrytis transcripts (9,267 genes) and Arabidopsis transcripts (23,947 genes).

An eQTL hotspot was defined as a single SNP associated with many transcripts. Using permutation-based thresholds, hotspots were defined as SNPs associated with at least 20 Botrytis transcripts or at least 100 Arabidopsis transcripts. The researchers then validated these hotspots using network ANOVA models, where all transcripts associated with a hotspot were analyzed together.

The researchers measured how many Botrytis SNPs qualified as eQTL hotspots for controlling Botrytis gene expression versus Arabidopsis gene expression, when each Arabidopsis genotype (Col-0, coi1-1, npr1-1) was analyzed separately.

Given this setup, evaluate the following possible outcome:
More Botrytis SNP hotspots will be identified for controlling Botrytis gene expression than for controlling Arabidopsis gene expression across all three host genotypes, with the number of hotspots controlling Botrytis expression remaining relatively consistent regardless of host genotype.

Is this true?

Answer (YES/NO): NO